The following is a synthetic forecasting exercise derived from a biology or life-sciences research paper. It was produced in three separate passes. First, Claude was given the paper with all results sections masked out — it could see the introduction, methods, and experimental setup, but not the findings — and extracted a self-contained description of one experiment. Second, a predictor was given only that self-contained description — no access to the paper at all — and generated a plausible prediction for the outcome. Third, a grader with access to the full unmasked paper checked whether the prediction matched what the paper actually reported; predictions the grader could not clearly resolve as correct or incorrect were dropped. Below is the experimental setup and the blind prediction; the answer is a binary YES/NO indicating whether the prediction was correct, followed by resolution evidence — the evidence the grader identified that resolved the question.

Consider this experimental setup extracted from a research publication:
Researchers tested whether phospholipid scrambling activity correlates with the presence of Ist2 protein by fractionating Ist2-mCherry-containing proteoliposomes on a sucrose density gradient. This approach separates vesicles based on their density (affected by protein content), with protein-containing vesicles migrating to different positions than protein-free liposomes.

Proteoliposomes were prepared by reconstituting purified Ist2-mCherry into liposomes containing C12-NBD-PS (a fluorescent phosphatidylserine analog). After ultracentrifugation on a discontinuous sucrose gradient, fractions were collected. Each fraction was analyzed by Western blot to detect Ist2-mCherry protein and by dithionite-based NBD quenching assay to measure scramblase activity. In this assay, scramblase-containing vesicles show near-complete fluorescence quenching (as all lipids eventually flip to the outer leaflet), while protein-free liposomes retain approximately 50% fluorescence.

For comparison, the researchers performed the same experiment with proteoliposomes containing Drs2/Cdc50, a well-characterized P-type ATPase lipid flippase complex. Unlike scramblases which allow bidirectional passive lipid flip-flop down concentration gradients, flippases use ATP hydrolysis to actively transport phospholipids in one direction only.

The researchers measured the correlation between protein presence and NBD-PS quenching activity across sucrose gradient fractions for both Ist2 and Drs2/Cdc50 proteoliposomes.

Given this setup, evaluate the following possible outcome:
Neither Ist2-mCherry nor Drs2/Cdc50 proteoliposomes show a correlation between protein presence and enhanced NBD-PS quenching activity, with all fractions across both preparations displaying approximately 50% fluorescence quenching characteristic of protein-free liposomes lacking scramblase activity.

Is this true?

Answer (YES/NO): NO